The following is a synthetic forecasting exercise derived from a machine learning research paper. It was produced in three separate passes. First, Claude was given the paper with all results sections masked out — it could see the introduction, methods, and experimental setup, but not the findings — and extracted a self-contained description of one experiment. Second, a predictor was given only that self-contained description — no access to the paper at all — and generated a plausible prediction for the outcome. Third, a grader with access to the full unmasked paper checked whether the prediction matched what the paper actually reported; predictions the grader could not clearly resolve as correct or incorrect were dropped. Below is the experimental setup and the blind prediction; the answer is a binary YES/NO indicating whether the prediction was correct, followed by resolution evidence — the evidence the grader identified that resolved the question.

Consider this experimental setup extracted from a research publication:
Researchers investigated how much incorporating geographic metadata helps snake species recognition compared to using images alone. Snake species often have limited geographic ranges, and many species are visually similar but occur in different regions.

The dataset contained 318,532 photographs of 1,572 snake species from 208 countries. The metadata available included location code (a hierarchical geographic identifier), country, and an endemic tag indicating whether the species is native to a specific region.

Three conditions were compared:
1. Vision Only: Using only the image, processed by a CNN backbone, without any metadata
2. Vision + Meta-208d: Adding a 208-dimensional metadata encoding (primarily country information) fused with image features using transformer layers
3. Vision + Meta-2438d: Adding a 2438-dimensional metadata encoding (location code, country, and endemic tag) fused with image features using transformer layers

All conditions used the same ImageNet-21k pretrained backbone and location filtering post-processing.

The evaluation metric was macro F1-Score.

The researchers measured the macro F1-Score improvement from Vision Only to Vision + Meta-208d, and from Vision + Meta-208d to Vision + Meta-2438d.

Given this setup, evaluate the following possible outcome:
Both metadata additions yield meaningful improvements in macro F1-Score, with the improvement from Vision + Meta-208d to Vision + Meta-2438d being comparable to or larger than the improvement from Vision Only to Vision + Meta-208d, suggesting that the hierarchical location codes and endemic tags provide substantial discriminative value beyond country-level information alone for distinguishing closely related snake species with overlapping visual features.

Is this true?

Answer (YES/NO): NO